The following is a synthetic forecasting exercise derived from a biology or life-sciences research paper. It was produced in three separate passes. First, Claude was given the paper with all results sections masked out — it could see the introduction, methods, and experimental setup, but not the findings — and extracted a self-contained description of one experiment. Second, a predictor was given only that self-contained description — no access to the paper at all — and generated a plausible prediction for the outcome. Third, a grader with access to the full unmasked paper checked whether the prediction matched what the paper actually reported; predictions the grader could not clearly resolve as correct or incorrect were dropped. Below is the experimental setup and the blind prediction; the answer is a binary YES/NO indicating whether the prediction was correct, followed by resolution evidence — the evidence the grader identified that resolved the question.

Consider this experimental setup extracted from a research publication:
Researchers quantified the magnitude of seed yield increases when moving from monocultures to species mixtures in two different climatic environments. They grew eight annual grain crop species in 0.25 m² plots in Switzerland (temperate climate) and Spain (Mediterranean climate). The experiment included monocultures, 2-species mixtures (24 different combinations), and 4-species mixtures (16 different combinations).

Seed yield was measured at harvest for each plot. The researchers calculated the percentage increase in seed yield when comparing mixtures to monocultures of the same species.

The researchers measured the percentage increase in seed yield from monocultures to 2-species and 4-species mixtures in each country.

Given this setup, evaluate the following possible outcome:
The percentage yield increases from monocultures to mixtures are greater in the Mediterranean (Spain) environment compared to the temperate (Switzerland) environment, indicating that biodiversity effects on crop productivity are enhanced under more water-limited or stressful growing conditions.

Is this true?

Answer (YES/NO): NO